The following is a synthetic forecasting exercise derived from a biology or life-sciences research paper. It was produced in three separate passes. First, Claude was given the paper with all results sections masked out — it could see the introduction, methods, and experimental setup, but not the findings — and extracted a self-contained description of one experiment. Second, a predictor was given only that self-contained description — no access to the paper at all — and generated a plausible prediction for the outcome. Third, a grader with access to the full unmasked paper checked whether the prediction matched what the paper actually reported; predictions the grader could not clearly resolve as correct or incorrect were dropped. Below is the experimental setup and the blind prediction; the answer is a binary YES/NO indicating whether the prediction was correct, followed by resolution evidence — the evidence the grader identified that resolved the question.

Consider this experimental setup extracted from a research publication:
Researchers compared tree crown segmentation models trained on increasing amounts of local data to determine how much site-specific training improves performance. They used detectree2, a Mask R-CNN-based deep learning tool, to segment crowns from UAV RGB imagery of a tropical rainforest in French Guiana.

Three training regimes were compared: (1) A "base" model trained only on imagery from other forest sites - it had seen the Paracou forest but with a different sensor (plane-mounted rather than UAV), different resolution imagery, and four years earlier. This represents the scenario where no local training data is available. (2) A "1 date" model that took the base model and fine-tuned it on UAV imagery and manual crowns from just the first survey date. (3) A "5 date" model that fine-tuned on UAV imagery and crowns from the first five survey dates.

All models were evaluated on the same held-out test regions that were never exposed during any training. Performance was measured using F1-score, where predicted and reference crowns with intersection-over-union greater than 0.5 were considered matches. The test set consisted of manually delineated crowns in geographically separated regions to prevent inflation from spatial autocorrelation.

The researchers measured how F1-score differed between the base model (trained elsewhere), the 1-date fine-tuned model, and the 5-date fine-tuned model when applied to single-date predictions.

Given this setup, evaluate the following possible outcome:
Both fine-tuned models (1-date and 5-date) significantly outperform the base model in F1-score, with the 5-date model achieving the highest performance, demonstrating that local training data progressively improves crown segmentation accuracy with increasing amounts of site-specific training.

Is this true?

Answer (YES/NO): NO